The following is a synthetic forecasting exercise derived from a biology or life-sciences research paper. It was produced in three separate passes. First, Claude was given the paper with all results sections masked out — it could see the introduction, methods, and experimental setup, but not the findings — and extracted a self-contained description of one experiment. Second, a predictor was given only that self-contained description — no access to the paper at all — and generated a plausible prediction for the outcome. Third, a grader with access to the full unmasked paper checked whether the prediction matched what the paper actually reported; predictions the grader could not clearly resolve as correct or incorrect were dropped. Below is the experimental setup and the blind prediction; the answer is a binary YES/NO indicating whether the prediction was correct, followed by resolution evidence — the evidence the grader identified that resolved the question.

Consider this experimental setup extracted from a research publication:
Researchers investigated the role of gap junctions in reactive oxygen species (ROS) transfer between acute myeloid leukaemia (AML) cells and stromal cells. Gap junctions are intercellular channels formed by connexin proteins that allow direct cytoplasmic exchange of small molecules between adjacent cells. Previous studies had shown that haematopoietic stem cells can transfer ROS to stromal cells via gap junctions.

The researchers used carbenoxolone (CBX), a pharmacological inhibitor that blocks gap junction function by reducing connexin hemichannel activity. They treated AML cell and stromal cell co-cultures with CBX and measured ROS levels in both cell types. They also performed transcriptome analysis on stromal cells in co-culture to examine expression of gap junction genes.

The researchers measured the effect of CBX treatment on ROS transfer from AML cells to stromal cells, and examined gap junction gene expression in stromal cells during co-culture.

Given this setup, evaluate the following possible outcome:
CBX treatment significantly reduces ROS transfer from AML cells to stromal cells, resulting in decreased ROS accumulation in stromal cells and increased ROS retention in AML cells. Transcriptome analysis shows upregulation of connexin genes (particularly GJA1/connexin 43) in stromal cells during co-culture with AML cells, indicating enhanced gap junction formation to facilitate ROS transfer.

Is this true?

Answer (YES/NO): NO